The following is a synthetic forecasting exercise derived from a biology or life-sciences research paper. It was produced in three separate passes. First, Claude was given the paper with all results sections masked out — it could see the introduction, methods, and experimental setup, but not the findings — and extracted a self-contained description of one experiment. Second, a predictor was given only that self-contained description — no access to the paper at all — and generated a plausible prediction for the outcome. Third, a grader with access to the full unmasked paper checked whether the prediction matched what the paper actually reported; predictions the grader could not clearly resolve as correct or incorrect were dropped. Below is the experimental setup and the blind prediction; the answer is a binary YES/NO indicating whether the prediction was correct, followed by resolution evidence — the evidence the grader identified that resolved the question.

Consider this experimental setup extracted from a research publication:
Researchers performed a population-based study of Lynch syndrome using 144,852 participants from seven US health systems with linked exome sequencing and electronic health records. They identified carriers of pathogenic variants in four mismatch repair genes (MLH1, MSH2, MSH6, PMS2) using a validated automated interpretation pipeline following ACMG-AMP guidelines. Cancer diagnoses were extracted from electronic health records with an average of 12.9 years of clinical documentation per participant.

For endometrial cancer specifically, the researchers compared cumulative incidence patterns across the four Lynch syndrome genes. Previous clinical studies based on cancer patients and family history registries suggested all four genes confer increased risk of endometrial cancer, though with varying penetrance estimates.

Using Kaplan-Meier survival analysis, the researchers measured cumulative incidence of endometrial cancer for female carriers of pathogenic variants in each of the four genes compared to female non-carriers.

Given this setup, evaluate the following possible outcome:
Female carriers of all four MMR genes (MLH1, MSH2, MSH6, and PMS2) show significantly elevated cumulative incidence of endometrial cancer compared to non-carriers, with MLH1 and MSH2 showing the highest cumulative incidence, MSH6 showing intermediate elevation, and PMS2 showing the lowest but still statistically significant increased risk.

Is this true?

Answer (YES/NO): NO